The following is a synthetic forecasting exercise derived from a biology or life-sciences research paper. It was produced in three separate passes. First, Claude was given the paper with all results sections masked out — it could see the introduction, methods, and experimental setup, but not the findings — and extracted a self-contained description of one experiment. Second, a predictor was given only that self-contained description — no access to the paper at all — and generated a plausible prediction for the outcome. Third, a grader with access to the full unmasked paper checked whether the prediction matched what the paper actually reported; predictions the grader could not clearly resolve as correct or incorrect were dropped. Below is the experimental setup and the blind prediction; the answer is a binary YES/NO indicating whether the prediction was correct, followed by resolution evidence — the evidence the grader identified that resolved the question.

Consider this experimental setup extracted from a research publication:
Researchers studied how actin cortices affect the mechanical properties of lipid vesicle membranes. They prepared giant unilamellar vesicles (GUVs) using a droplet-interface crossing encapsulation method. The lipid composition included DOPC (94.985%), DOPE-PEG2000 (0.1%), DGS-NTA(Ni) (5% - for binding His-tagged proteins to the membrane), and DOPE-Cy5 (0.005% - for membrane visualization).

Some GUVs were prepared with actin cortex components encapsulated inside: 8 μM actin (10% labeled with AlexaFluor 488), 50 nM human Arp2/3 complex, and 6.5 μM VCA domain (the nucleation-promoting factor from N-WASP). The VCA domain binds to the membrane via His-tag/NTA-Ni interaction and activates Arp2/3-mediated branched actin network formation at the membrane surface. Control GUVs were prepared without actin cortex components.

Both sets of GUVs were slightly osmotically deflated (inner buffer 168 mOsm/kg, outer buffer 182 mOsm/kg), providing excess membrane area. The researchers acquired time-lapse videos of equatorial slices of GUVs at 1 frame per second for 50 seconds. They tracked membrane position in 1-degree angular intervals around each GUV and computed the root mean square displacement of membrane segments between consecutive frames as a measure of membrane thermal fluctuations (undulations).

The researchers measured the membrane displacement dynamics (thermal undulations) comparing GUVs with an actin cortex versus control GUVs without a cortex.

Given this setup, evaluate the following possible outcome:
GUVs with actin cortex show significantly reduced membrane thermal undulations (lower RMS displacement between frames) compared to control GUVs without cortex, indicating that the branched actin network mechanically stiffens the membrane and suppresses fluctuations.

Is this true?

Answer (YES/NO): YES